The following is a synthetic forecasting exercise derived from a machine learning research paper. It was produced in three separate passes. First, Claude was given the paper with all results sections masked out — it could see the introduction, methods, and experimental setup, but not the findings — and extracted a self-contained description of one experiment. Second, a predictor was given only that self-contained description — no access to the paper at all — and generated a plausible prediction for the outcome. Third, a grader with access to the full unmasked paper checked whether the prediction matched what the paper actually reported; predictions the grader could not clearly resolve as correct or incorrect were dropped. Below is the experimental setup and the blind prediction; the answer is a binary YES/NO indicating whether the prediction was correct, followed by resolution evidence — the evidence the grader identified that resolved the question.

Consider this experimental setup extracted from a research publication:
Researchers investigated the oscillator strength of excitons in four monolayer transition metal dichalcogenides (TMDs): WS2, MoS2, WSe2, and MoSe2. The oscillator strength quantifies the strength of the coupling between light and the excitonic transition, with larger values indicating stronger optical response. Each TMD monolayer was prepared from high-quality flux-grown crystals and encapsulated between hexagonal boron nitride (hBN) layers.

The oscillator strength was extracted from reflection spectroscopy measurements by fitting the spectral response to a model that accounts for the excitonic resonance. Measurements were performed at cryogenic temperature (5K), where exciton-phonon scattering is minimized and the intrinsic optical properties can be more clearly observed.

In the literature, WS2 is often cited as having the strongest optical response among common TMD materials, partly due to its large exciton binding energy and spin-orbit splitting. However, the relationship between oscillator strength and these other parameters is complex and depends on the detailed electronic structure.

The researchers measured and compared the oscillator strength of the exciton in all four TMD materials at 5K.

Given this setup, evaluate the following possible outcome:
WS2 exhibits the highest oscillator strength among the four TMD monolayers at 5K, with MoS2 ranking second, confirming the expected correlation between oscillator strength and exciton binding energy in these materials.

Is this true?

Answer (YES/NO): NO